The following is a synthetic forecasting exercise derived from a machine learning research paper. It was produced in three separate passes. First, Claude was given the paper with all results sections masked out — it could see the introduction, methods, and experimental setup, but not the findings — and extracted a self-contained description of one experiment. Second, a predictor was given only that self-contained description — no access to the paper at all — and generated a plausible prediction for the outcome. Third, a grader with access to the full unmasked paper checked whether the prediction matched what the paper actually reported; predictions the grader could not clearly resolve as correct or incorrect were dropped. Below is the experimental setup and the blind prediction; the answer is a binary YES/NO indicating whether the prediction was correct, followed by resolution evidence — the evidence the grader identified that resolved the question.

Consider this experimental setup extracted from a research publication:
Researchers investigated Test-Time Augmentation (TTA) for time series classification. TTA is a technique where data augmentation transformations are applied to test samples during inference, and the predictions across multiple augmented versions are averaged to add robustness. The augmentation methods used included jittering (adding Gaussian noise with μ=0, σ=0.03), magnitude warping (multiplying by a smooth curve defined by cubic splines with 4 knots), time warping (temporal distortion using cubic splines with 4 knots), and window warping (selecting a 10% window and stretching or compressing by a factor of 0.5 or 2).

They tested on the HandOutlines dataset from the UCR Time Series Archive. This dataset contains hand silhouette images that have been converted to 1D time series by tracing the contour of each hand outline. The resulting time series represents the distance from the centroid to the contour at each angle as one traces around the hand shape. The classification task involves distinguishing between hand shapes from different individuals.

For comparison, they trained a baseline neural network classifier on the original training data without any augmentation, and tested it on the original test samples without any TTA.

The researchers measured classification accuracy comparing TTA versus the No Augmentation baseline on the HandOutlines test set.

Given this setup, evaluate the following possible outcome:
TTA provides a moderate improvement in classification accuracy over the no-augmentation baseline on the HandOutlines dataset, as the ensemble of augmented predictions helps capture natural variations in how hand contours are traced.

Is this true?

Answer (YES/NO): NO